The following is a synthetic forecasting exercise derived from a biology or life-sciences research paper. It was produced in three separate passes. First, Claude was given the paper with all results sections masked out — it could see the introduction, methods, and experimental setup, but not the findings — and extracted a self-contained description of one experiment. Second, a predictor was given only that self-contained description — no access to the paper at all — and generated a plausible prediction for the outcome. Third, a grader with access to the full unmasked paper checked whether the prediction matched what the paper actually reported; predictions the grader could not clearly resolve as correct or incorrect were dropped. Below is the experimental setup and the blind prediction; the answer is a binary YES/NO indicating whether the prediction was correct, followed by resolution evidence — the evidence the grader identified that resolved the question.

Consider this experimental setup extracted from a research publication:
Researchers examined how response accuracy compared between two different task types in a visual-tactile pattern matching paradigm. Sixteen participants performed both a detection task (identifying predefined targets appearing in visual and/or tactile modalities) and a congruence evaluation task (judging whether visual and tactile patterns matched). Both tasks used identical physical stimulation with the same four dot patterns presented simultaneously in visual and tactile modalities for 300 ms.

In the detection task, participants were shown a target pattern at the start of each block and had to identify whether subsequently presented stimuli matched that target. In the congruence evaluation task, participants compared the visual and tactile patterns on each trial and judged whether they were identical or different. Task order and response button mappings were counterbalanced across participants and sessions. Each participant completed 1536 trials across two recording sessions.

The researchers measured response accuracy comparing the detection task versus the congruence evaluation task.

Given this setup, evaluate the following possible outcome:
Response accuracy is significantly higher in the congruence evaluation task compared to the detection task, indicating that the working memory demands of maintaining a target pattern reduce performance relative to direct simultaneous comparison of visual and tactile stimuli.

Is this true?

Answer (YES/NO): NO